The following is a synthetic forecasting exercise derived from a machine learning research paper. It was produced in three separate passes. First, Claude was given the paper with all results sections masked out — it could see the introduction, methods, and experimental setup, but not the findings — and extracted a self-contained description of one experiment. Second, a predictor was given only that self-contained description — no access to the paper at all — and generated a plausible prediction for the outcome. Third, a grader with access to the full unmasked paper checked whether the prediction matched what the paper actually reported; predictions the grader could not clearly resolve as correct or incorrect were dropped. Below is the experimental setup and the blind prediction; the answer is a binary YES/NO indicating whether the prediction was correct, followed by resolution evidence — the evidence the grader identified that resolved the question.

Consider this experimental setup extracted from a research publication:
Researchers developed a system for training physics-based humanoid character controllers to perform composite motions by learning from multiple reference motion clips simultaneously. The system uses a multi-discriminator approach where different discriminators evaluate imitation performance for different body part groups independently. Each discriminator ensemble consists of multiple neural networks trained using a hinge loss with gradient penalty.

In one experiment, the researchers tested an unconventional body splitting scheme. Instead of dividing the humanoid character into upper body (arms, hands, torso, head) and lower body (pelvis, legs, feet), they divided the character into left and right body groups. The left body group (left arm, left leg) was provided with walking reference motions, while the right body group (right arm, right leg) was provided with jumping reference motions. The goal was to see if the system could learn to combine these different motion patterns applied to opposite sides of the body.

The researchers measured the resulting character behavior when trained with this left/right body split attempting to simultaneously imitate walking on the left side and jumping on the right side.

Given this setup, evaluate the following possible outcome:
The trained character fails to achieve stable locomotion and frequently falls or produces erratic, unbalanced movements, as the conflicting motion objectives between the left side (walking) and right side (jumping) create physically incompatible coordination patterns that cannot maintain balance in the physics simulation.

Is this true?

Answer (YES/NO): NO